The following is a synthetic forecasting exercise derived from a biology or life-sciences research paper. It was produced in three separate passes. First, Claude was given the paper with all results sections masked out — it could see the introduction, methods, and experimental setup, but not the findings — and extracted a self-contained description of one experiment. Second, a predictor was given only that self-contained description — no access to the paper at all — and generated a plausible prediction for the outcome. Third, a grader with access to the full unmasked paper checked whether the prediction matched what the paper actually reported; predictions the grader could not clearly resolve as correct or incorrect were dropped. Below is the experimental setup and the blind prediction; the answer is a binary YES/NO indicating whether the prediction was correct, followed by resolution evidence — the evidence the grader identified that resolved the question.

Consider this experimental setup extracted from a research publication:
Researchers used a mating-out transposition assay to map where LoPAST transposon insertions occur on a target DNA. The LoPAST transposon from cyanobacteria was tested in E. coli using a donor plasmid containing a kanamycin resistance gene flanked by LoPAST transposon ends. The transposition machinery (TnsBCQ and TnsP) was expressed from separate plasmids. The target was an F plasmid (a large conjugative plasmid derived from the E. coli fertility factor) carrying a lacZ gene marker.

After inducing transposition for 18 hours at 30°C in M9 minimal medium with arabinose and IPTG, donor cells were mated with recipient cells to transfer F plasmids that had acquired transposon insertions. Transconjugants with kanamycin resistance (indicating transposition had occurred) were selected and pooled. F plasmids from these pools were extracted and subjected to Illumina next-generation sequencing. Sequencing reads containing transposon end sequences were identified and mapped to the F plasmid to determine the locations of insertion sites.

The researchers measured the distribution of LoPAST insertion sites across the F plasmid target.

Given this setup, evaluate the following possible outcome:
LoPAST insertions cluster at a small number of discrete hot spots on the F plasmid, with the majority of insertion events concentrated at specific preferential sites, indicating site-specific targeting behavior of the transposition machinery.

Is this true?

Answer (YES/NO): NO